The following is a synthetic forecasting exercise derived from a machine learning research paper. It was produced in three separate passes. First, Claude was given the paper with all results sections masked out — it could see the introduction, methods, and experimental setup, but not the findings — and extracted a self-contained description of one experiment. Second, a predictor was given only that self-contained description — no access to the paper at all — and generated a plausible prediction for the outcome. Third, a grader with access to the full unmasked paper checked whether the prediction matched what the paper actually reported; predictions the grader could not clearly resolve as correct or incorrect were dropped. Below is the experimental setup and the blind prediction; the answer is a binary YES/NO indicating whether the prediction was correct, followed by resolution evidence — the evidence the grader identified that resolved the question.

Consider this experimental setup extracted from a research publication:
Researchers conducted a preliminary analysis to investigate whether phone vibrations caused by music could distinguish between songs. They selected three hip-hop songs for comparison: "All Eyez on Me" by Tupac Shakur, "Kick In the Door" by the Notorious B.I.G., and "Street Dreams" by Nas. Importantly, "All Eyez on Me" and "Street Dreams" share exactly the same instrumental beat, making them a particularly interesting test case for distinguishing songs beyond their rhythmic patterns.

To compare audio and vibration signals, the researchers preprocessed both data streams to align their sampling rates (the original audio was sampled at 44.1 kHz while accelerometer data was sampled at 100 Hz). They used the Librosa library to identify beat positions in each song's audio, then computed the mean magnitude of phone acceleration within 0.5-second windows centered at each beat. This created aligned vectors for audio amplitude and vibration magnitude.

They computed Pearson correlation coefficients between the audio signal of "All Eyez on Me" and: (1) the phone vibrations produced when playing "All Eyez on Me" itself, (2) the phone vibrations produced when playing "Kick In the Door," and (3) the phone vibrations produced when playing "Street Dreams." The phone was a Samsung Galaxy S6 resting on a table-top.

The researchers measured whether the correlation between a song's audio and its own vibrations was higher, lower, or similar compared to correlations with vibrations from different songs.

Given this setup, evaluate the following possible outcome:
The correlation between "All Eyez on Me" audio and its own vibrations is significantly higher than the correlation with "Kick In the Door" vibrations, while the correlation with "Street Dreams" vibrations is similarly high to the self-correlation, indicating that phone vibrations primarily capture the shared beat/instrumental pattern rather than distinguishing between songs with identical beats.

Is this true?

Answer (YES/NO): NO